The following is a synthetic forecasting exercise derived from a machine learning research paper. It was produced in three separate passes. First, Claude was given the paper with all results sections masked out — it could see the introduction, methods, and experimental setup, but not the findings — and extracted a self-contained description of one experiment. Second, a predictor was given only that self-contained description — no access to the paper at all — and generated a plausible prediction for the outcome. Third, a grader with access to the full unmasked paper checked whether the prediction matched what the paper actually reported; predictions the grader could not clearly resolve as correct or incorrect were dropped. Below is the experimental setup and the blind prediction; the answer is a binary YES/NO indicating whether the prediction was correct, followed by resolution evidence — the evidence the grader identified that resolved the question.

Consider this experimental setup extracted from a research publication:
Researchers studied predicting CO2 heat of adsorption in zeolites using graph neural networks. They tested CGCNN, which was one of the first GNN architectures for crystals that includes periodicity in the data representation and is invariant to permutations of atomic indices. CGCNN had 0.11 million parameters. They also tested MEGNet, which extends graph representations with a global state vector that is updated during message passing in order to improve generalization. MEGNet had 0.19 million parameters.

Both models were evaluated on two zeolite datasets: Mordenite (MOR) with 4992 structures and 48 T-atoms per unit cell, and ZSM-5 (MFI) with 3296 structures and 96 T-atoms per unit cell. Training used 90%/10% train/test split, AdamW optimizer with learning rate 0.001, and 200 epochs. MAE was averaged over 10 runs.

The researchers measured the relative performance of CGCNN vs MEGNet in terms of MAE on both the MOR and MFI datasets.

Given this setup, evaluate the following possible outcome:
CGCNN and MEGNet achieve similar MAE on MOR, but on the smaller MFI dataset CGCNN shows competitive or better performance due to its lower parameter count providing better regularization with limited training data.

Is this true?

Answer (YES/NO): NO